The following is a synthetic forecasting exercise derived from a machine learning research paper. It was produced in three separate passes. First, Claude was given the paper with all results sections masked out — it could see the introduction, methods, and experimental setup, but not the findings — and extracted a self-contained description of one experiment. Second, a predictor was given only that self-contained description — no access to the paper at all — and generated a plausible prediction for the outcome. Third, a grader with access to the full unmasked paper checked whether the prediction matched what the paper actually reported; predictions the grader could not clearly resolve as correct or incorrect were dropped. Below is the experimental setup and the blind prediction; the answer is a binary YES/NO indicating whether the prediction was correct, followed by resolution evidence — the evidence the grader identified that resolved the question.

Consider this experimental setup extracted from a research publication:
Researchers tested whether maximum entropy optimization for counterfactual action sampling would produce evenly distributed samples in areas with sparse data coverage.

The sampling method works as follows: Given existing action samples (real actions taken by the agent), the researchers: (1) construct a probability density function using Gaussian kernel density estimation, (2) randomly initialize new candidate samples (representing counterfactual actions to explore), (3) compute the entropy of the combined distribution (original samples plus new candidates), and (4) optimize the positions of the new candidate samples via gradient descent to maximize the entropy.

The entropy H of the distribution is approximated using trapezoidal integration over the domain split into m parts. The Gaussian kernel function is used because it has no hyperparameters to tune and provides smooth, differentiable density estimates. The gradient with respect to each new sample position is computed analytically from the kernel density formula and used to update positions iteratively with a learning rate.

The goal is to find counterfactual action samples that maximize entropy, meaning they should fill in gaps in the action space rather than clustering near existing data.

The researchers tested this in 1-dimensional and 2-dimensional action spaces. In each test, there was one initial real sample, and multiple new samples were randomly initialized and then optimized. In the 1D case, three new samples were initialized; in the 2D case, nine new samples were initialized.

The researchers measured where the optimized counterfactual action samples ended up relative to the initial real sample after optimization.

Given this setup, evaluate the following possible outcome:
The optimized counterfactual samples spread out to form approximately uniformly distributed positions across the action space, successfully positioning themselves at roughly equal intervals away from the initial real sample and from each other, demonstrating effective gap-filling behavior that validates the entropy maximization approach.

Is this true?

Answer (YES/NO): YES